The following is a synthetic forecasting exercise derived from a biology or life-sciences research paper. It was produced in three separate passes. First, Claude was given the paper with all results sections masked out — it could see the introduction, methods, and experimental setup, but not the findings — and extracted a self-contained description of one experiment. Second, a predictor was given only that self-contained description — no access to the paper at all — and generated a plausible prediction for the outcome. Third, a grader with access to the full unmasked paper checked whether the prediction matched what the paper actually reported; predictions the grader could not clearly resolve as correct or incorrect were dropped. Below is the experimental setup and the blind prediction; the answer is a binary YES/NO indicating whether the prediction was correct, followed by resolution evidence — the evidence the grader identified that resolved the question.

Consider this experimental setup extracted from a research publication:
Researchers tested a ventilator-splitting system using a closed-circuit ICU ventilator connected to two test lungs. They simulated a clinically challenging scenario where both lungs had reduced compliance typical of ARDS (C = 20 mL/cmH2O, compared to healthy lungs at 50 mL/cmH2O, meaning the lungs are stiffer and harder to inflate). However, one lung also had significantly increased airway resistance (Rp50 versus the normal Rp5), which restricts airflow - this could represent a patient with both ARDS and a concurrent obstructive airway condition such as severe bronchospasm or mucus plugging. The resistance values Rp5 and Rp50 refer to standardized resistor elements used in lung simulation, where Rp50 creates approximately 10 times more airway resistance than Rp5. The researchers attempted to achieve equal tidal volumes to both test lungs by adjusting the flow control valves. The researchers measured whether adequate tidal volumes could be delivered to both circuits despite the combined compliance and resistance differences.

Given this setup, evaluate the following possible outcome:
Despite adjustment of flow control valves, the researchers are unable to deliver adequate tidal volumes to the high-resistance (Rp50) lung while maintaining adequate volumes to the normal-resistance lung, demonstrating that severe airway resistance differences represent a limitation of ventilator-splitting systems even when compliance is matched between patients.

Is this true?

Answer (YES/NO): NO